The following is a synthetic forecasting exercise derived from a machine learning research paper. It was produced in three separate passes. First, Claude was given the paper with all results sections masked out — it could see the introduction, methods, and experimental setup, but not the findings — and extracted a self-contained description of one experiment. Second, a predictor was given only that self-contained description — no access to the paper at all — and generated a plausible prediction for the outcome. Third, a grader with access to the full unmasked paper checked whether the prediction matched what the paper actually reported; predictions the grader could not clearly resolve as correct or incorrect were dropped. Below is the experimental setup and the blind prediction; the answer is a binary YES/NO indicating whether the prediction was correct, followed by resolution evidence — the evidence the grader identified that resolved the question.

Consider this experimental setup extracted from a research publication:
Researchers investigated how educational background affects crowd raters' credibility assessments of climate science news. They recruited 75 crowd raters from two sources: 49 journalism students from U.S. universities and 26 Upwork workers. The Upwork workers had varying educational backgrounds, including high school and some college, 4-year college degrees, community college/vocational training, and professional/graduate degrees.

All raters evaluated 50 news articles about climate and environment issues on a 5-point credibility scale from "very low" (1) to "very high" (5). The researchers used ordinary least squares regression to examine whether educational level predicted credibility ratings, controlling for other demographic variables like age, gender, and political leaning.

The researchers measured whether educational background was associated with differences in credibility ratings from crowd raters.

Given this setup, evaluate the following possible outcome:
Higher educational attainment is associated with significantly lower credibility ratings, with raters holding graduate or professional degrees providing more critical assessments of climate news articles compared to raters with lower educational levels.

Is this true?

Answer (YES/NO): NO